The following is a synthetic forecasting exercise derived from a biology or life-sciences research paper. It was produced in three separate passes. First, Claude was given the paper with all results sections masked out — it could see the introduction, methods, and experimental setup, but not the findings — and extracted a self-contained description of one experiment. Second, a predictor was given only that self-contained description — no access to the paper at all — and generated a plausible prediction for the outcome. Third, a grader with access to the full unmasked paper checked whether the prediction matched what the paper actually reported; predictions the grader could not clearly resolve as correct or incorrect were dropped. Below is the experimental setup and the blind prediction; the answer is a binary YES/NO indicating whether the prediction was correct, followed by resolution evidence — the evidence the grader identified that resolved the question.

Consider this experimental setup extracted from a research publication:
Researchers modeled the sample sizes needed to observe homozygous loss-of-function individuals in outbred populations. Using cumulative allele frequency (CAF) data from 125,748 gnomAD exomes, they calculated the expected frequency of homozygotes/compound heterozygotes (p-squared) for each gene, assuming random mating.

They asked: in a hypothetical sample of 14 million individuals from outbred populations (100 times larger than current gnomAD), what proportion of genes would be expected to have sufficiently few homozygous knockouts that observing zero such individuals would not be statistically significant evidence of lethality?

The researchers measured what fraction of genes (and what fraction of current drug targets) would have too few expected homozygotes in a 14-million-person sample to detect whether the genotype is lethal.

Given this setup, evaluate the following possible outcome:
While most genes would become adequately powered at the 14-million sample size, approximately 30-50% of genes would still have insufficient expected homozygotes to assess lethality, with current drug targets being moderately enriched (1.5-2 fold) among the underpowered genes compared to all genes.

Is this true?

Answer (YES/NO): NO